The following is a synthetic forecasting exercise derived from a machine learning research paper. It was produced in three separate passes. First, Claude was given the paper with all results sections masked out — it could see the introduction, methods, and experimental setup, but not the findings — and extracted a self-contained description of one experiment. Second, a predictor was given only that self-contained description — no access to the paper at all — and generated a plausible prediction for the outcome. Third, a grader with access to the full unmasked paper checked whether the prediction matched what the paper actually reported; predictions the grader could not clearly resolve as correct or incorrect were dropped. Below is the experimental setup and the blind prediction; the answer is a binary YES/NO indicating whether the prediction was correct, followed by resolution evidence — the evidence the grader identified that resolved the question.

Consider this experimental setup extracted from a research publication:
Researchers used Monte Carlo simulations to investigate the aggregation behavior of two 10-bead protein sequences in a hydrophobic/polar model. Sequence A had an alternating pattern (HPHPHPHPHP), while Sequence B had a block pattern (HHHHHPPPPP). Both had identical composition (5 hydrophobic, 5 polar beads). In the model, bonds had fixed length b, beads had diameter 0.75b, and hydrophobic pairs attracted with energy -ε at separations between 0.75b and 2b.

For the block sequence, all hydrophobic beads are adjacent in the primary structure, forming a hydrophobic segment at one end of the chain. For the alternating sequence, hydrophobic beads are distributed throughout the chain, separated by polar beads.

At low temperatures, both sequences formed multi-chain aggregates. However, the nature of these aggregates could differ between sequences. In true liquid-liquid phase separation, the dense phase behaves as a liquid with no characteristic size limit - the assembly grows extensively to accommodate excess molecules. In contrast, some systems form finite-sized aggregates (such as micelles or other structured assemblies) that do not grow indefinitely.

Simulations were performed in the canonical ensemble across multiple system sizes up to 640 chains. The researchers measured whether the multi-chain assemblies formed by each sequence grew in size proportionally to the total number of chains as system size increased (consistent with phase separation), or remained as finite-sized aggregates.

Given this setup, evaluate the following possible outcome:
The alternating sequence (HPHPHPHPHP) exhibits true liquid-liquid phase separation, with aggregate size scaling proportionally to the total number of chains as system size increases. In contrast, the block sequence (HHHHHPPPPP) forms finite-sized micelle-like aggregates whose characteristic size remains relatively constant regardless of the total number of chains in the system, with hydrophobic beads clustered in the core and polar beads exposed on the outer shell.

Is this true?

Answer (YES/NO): YES